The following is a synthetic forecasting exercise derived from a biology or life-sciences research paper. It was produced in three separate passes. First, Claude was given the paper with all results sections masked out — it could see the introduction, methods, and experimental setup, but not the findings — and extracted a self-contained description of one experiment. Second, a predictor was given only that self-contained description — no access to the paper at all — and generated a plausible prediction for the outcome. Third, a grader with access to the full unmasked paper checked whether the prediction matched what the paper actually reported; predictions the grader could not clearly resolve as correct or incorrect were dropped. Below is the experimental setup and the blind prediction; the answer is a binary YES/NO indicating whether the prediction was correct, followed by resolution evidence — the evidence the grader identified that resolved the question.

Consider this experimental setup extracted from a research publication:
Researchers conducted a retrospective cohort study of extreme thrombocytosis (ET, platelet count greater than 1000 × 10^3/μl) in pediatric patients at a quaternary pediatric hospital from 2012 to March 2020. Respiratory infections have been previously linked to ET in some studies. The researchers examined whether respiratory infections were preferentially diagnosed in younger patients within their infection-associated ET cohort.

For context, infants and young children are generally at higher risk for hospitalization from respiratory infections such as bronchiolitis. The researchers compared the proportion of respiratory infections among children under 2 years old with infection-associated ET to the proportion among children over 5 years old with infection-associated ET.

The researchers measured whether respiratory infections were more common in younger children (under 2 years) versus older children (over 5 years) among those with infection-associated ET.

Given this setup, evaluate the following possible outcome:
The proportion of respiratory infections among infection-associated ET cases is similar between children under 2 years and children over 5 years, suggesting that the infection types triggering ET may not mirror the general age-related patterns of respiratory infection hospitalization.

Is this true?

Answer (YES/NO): YES